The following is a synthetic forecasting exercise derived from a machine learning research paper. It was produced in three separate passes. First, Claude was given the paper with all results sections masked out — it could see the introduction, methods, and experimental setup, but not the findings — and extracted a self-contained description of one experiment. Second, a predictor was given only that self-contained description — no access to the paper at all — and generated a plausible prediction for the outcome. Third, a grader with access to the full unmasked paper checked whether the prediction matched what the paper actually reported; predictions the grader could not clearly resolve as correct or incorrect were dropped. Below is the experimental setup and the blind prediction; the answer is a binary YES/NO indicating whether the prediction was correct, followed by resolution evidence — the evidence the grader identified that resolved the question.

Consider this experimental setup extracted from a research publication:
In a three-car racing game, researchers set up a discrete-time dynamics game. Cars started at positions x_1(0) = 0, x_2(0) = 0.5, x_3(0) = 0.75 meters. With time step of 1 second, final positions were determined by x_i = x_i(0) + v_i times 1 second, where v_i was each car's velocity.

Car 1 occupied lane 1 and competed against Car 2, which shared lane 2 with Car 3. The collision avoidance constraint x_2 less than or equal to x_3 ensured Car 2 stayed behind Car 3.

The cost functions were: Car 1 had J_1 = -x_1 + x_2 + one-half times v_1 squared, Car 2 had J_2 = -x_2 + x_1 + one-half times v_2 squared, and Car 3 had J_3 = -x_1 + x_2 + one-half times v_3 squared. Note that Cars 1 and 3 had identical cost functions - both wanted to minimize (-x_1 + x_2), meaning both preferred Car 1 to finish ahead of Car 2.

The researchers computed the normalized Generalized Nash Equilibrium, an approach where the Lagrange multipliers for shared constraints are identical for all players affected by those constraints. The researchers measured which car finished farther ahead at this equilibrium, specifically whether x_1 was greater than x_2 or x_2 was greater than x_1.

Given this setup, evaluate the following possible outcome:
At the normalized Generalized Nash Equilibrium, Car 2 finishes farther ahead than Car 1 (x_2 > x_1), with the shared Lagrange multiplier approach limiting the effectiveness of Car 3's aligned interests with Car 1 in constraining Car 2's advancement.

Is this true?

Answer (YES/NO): YES